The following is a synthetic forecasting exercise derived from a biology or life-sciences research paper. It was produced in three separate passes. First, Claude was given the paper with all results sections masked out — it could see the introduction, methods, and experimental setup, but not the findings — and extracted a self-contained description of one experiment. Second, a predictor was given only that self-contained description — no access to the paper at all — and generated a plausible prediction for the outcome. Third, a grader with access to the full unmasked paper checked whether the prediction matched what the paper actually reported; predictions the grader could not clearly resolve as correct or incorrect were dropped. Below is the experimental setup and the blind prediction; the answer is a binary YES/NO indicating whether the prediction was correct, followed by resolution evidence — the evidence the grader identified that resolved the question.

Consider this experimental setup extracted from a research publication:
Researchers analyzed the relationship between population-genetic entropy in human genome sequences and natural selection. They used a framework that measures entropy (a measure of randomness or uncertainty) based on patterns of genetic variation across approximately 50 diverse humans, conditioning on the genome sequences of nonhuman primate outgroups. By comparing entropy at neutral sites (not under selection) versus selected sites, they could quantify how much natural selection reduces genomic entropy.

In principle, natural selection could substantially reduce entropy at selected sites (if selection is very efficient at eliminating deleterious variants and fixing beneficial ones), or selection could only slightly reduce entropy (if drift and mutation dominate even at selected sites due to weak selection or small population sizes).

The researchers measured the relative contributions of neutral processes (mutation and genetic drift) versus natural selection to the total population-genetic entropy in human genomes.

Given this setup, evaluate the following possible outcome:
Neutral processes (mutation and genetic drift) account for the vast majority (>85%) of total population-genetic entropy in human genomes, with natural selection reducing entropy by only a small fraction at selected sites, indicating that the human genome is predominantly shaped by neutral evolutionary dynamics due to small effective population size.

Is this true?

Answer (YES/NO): YES